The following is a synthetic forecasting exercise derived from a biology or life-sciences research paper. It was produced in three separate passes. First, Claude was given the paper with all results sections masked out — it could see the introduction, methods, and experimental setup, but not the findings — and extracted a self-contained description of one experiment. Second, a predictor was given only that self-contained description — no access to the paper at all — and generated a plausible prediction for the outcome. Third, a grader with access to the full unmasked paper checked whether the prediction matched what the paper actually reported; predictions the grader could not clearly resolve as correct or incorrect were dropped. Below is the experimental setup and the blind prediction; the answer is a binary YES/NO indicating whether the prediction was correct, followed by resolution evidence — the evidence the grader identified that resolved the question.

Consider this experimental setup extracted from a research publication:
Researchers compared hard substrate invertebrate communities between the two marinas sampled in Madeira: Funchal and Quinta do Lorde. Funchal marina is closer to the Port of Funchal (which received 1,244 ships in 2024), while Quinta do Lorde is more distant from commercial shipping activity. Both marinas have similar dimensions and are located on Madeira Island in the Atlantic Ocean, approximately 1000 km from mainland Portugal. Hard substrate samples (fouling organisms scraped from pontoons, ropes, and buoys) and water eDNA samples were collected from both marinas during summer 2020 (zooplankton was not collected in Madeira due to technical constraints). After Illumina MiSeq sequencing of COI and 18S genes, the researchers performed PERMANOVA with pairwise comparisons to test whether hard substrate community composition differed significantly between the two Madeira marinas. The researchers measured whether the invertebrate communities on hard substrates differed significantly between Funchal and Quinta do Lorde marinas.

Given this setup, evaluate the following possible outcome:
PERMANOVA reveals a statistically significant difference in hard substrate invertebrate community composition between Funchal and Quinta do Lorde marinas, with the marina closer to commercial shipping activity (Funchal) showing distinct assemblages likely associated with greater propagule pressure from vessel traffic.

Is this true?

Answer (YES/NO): NO